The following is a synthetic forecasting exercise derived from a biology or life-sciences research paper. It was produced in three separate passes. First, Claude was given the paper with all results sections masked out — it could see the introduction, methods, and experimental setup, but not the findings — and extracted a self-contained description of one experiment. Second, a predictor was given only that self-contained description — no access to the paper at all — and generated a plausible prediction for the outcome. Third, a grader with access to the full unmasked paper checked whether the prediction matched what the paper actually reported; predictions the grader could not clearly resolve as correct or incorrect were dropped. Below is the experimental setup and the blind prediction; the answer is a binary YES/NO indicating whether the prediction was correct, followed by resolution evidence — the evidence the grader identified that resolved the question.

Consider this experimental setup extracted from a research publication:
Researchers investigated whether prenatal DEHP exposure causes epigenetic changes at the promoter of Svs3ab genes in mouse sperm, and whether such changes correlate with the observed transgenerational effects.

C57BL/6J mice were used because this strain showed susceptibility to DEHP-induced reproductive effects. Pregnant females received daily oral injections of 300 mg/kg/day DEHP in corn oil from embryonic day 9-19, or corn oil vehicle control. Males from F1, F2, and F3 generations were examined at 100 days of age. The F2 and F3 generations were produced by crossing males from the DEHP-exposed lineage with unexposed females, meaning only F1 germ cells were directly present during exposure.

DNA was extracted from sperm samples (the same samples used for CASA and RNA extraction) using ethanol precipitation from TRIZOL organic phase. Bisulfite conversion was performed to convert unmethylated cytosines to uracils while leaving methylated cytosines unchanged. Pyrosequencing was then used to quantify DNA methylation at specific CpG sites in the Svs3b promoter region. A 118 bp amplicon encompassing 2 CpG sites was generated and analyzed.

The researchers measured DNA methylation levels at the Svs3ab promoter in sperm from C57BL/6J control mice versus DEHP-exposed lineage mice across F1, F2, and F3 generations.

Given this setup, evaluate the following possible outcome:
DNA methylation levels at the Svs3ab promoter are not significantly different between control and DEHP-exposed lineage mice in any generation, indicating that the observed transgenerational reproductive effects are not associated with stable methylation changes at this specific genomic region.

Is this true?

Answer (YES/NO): NO